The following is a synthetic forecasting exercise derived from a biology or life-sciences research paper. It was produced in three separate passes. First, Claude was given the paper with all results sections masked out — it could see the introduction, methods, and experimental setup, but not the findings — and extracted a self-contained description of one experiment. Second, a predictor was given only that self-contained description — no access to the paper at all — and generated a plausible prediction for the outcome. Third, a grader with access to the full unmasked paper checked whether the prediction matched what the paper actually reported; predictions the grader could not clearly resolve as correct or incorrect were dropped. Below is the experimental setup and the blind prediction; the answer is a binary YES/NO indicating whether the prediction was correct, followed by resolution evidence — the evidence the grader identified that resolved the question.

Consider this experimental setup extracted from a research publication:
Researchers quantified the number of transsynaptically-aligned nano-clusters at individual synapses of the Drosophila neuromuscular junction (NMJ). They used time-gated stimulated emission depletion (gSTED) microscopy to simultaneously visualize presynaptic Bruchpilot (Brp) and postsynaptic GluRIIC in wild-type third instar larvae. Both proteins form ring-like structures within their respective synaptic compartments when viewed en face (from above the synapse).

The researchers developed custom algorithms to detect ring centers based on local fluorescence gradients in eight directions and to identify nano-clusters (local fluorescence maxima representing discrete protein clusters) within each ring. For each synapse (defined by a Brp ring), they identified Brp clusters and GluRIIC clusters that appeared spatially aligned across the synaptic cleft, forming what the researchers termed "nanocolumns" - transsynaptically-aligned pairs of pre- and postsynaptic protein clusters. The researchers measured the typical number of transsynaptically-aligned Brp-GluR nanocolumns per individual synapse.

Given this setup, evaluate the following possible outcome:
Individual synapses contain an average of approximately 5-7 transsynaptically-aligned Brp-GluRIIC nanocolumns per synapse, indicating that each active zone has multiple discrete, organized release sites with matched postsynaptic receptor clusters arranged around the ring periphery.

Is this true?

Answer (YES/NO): NO